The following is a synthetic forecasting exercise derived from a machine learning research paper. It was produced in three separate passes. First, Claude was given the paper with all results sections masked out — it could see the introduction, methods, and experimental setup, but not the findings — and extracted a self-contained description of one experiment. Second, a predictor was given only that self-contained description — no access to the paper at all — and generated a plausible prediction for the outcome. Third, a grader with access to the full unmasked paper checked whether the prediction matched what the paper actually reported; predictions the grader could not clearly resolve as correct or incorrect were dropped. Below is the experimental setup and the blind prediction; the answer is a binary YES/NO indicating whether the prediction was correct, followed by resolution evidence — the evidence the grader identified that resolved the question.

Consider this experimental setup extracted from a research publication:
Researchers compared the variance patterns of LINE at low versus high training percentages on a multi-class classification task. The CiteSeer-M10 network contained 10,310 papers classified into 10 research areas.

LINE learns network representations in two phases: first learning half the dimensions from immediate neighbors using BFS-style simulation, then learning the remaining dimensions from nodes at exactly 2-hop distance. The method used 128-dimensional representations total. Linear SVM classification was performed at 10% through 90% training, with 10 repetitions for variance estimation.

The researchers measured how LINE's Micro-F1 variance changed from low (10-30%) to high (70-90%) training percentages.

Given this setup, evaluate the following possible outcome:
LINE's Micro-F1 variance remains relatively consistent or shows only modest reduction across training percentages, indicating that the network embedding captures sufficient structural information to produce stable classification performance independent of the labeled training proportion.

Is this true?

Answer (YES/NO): NO